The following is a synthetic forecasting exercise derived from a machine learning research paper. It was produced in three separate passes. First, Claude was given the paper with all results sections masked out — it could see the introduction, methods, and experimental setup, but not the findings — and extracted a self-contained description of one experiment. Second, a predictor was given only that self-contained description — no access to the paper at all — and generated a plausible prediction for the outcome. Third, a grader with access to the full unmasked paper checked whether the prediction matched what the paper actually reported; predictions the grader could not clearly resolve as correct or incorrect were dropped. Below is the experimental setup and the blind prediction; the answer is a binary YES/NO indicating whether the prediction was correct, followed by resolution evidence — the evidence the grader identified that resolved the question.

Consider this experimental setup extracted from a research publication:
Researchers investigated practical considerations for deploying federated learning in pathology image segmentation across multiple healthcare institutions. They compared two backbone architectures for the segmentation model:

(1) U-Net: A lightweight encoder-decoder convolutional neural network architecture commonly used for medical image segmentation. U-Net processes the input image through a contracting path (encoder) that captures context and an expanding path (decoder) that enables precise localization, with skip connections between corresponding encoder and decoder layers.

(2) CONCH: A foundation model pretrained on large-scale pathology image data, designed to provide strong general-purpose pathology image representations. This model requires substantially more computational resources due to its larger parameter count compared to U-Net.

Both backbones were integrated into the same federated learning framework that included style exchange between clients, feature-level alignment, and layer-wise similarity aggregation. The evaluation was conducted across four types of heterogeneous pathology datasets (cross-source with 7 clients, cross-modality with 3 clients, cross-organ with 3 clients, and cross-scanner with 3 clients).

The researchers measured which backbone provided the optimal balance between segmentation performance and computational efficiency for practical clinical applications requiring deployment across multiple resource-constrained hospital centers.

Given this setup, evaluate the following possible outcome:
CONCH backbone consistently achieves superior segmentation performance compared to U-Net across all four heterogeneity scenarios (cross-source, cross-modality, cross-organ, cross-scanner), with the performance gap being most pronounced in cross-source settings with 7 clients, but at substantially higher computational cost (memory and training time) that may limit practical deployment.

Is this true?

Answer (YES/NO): NO